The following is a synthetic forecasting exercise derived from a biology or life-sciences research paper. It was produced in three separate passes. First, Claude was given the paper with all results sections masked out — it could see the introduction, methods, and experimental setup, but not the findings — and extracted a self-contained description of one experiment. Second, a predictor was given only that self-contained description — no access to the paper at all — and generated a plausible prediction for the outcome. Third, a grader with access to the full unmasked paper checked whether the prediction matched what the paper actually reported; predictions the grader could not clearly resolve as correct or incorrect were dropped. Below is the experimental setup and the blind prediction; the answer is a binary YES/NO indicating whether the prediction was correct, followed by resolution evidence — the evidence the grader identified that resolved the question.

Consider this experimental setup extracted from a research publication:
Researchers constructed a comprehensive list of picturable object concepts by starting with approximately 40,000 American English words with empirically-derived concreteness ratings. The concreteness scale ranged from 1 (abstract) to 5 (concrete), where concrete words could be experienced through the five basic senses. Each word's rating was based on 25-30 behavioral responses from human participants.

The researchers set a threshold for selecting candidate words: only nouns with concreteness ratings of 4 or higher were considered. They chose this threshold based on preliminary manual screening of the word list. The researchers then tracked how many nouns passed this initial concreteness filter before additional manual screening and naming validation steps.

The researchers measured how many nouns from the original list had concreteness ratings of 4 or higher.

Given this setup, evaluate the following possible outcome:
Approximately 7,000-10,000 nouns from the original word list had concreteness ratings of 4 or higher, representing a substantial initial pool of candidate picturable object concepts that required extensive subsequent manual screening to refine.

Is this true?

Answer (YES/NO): YES